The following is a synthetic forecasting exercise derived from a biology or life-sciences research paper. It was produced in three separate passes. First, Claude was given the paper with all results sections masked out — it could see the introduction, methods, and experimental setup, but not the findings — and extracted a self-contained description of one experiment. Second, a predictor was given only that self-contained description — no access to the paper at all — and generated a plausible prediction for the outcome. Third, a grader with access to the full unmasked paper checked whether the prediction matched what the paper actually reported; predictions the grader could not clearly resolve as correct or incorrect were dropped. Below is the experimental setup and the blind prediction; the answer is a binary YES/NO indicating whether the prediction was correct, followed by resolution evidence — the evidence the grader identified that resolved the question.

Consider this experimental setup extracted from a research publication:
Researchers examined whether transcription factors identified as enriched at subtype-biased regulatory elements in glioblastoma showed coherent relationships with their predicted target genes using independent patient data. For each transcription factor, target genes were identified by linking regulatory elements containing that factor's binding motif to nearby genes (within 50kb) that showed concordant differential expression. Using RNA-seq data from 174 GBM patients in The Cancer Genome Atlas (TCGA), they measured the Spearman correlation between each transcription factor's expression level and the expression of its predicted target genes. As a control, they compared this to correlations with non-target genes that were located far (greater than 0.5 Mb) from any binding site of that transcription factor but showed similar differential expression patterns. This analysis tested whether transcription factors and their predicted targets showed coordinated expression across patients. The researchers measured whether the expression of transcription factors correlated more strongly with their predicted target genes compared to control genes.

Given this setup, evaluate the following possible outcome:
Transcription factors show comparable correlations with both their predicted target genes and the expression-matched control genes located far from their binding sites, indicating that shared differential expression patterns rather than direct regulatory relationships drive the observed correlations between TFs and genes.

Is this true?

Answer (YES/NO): NO